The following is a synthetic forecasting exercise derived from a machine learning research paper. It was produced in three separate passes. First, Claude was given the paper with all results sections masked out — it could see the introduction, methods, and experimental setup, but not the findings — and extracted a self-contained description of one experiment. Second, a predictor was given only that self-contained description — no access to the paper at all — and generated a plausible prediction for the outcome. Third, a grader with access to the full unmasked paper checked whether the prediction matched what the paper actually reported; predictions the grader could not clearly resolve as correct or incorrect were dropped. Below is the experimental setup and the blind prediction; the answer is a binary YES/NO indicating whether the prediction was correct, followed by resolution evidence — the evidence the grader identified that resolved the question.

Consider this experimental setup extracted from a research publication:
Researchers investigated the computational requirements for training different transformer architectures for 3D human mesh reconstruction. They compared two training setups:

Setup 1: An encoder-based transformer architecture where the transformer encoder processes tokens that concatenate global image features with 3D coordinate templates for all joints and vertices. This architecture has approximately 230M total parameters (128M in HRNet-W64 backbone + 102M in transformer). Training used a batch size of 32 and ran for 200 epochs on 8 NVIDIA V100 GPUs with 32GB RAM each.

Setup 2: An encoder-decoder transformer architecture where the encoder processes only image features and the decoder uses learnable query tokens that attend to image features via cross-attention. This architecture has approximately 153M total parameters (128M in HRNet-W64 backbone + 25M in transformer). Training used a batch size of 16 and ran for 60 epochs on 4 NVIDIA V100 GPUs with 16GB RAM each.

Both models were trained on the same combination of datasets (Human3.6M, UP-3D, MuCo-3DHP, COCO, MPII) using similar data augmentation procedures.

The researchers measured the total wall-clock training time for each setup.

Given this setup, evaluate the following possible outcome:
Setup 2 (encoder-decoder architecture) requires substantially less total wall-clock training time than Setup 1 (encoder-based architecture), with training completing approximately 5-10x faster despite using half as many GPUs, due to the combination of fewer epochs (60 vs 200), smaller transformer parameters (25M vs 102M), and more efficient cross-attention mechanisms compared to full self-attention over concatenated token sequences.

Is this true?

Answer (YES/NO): NO